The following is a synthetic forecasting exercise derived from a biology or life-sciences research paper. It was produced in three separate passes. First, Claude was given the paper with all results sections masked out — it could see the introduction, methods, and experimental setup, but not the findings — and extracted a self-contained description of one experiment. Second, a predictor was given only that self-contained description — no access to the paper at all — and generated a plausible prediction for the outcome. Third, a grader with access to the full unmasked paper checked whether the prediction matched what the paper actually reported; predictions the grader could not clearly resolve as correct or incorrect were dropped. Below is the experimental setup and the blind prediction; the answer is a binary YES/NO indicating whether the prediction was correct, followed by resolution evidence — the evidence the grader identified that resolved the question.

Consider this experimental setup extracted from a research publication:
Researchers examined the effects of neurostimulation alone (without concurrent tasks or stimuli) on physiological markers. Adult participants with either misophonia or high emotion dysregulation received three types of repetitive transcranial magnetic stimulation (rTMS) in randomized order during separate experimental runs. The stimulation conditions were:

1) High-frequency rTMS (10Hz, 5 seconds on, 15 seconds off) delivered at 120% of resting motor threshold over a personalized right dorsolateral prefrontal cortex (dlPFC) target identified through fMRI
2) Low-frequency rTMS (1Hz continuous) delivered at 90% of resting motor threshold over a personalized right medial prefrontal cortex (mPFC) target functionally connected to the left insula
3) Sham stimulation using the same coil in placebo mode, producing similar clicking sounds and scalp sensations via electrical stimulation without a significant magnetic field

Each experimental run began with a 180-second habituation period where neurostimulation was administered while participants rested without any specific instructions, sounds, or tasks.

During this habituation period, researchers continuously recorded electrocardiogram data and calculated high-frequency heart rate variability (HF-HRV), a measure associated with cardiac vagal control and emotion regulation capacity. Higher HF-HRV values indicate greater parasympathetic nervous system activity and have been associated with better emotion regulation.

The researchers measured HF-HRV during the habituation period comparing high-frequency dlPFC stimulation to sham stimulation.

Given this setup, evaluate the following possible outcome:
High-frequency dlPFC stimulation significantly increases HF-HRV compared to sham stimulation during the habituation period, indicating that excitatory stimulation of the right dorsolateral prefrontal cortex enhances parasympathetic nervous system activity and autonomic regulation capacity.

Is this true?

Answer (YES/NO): YES